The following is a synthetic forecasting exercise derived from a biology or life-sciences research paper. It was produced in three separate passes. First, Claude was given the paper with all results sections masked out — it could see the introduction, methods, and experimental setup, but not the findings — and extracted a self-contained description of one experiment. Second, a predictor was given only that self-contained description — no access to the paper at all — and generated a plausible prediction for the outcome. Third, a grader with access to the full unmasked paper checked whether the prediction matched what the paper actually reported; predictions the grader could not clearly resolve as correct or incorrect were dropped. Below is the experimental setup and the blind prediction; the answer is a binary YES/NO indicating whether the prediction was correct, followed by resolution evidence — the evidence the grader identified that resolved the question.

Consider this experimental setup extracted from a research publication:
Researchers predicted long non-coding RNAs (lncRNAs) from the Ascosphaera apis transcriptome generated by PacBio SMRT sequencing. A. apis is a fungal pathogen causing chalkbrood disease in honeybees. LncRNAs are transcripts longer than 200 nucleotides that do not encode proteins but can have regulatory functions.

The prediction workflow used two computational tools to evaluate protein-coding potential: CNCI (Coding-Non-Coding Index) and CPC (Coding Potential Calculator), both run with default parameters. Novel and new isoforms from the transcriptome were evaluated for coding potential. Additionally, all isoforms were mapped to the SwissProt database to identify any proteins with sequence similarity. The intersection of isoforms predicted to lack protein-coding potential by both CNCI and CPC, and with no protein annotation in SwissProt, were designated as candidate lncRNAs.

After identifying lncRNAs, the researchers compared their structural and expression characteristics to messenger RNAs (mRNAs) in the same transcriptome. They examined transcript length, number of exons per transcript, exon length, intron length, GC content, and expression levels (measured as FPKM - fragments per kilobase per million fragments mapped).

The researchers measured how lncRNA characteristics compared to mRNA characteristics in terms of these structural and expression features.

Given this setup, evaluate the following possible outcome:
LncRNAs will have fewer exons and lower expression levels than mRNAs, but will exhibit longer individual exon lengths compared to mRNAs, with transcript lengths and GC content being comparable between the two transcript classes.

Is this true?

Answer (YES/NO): NO